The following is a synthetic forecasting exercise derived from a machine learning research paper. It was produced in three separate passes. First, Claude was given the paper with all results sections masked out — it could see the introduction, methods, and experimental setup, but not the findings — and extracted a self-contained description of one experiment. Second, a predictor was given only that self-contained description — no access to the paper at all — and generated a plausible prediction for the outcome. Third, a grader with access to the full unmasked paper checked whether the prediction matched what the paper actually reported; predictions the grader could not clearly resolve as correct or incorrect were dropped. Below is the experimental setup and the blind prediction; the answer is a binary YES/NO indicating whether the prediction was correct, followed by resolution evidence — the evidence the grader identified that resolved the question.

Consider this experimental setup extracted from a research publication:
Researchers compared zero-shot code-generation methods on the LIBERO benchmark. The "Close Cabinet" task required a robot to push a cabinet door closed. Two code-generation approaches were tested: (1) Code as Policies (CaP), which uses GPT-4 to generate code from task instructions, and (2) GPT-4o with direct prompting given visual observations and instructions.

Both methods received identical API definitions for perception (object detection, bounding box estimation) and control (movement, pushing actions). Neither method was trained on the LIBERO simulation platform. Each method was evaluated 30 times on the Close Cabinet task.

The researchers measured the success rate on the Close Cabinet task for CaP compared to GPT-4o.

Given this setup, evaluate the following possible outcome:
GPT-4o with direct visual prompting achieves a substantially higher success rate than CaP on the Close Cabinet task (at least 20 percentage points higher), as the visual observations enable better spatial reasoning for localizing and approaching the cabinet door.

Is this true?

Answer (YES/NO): NO